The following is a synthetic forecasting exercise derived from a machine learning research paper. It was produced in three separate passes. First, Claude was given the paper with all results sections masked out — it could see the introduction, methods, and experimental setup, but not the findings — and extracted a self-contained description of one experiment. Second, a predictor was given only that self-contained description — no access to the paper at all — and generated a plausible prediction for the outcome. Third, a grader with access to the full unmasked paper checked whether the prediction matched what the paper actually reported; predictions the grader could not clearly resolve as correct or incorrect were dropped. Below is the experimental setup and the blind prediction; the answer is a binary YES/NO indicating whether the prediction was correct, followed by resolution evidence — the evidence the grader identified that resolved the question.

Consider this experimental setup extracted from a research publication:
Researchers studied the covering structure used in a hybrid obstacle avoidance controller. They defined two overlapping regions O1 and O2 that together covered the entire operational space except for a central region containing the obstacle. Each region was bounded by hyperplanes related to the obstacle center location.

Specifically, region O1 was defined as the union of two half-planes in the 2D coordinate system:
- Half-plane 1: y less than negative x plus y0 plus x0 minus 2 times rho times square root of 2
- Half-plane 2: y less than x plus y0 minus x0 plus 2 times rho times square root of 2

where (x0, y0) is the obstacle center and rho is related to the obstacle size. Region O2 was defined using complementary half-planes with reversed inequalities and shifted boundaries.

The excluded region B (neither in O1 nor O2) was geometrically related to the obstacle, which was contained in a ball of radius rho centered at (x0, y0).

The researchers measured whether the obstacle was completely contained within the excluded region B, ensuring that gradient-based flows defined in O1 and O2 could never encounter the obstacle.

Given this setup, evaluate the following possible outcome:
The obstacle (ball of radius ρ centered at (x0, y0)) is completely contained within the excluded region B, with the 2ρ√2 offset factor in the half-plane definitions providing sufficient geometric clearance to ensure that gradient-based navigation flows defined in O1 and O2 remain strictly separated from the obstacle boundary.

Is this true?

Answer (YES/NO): YES